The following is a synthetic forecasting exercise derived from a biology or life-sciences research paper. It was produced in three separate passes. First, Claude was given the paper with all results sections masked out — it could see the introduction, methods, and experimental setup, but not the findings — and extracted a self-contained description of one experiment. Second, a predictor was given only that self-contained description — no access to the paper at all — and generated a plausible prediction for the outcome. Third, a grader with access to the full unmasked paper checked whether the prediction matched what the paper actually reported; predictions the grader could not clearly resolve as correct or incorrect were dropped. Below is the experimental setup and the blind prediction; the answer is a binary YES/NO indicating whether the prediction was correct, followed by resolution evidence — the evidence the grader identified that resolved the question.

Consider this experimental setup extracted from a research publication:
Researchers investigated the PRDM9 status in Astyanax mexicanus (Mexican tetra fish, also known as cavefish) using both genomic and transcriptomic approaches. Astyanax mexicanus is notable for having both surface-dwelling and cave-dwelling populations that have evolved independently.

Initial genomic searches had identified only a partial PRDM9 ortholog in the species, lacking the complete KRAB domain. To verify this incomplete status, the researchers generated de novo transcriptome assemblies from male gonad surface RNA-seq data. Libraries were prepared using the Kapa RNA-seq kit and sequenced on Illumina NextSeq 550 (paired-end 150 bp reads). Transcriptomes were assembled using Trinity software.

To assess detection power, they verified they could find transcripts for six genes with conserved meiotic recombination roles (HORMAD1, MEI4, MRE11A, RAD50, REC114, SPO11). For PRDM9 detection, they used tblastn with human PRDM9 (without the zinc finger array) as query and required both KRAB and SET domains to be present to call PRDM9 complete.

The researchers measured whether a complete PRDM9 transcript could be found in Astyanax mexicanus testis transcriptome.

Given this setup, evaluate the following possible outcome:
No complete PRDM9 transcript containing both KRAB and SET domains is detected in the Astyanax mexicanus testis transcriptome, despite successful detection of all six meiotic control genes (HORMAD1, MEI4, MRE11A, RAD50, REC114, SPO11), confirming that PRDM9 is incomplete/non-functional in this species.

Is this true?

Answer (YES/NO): YES